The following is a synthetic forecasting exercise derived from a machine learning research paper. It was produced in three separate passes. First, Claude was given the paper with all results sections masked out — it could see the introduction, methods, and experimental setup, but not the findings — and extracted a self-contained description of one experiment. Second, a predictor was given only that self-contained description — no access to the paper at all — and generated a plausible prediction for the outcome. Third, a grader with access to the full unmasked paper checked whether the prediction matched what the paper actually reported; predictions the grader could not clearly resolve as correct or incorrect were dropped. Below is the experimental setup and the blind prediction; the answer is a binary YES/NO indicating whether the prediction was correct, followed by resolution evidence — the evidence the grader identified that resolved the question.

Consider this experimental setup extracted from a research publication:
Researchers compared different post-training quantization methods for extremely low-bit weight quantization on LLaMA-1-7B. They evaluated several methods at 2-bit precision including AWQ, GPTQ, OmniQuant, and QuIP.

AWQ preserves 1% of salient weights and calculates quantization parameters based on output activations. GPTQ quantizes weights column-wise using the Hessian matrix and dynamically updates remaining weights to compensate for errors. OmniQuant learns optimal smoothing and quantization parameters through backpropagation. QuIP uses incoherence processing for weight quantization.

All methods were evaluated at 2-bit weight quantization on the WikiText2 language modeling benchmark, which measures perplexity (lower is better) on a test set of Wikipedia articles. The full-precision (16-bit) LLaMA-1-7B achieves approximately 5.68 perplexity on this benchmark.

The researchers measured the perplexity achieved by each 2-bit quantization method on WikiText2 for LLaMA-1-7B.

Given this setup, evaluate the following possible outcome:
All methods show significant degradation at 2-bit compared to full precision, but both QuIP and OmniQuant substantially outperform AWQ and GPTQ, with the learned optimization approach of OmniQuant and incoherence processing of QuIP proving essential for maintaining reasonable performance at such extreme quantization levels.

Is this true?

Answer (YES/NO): YES